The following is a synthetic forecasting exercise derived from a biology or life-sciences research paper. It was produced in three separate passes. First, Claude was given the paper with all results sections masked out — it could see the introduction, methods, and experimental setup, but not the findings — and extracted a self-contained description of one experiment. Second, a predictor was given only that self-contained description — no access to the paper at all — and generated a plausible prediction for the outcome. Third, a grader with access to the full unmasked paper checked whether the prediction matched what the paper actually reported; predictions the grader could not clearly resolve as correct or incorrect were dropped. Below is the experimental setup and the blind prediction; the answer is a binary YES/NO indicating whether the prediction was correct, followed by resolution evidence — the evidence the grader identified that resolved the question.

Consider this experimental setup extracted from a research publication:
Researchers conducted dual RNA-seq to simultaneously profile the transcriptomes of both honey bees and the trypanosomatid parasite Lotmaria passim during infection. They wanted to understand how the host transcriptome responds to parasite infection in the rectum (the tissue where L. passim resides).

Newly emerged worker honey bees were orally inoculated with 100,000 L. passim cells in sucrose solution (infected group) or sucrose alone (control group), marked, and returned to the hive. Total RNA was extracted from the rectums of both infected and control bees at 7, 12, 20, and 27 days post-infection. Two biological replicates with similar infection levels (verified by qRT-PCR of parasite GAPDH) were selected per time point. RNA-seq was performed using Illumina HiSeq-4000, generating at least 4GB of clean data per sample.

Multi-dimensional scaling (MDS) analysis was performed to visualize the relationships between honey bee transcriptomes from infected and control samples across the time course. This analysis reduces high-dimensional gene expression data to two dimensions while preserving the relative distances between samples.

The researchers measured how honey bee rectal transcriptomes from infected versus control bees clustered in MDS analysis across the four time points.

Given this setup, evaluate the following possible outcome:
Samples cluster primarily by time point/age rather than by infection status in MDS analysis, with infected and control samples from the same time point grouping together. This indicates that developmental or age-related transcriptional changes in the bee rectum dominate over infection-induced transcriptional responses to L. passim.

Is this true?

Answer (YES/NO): YES